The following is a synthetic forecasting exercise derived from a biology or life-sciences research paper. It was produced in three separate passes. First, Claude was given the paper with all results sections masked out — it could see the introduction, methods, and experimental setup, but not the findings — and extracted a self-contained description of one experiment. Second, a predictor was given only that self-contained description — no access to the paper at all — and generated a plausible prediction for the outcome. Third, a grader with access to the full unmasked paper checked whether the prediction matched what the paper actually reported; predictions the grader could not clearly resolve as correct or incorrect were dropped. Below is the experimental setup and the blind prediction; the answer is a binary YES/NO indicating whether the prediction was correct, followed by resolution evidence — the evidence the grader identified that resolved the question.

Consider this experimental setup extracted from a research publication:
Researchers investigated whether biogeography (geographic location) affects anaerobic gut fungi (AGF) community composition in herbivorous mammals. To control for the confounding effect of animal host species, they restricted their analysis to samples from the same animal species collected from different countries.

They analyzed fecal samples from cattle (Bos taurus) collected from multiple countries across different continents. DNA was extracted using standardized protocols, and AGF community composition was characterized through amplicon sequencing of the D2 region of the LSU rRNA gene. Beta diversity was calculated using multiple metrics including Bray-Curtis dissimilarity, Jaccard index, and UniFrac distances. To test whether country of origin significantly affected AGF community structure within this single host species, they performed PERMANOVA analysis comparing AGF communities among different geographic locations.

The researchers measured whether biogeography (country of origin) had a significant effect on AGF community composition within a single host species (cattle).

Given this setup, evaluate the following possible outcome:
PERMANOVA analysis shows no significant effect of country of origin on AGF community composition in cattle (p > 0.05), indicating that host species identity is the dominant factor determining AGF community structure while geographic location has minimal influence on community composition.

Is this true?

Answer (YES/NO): NO